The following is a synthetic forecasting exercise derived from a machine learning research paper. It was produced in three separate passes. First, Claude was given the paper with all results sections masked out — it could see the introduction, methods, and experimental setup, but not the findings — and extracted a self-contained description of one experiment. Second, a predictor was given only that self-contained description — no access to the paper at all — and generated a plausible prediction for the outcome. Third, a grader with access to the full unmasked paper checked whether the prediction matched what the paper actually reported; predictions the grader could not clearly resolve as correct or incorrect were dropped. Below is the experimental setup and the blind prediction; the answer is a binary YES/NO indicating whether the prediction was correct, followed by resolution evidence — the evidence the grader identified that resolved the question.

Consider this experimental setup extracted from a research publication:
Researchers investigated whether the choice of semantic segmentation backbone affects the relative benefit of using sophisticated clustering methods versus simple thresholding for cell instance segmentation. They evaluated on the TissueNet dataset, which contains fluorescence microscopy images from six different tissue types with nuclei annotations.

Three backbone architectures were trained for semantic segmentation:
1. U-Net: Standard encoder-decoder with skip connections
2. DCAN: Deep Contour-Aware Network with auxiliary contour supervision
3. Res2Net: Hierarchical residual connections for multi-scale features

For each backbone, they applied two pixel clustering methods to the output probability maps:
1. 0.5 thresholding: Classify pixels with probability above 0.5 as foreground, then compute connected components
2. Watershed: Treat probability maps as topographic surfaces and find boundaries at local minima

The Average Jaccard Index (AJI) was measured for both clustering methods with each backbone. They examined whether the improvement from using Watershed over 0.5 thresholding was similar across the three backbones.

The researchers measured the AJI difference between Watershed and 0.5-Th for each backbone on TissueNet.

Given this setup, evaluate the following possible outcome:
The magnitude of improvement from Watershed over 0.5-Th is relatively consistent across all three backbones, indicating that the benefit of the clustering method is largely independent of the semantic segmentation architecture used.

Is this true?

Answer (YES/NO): NO